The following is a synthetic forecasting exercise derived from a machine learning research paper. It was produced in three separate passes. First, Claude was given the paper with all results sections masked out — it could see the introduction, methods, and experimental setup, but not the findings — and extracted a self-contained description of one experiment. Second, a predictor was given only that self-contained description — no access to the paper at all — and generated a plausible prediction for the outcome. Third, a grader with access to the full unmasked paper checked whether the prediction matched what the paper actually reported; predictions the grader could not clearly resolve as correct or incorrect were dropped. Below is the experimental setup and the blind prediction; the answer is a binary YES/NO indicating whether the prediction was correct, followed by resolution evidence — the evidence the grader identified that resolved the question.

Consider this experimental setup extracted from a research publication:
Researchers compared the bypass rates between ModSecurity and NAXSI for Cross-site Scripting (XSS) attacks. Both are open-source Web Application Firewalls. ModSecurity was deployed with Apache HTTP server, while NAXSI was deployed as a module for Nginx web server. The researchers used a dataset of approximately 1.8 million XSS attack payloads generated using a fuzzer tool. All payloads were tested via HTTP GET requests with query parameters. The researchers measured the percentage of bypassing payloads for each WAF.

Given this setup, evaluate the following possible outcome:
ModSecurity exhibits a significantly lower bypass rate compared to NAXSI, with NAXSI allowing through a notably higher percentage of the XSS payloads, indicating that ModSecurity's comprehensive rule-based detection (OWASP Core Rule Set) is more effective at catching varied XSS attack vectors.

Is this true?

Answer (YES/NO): NO